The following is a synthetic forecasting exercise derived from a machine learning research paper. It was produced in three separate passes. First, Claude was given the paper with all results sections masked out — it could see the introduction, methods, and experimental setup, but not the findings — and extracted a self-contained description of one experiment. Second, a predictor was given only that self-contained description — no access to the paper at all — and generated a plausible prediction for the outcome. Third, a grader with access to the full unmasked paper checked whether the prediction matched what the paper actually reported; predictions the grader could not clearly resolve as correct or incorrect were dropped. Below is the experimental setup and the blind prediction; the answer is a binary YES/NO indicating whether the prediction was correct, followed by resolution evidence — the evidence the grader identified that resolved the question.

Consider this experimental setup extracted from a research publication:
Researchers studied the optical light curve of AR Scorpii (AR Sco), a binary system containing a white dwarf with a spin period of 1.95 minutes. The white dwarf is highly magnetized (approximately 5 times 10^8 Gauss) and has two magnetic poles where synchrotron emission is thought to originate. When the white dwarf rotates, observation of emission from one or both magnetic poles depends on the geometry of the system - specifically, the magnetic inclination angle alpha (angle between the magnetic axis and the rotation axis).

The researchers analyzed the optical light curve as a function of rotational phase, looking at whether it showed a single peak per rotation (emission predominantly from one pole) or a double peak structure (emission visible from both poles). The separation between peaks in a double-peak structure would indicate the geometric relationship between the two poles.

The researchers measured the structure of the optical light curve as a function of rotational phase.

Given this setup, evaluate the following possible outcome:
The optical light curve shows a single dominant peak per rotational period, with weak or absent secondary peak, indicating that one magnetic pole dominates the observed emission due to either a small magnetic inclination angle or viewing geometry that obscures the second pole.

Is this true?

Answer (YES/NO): NO